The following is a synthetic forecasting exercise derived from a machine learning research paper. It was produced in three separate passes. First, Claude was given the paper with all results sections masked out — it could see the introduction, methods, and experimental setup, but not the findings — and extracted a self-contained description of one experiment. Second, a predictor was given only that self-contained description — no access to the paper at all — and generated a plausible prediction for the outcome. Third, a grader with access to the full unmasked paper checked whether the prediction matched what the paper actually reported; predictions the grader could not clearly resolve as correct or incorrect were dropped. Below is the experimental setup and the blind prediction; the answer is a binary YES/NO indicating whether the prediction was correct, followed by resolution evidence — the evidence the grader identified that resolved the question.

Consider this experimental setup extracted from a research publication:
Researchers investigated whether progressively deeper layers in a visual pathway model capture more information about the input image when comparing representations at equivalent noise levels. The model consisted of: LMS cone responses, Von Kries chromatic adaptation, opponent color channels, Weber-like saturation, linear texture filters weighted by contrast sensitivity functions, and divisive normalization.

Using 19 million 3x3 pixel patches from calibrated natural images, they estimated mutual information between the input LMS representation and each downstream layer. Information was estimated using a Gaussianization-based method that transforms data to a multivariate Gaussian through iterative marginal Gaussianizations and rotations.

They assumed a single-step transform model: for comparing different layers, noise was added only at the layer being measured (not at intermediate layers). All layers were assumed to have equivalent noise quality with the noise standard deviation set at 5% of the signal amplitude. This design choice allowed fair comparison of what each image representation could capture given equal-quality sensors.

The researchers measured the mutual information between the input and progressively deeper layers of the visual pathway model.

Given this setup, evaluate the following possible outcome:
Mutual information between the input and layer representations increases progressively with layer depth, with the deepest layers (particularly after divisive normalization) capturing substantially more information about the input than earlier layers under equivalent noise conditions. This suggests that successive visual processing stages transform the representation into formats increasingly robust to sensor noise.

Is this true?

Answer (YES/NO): YES